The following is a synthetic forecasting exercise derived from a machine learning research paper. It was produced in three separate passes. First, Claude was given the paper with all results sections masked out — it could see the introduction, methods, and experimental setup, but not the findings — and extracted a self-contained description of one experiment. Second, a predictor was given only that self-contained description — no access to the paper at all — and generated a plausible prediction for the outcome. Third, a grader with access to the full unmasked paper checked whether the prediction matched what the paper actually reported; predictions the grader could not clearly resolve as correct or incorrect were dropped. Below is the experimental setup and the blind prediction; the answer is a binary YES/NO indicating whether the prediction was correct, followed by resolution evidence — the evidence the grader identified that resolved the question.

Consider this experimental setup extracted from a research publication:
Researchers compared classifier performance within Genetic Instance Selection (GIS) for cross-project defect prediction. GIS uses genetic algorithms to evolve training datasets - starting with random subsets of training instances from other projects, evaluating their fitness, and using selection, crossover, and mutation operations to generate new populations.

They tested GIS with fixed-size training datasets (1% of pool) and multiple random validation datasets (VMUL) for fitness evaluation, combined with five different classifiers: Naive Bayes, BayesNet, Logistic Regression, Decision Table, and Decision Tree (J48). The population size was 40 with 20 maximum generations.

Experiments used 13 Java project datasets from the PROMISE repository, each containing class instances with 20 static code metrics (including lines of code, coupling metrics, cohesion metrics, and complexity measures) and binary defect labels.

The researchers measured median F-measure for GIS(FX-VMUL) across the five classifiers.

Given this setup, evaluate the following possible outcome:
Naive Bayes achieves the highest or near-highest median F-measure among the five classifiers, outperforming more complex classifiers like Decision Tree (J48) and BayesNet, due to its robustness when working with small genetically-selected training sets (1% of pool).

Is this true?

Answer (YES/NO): NO